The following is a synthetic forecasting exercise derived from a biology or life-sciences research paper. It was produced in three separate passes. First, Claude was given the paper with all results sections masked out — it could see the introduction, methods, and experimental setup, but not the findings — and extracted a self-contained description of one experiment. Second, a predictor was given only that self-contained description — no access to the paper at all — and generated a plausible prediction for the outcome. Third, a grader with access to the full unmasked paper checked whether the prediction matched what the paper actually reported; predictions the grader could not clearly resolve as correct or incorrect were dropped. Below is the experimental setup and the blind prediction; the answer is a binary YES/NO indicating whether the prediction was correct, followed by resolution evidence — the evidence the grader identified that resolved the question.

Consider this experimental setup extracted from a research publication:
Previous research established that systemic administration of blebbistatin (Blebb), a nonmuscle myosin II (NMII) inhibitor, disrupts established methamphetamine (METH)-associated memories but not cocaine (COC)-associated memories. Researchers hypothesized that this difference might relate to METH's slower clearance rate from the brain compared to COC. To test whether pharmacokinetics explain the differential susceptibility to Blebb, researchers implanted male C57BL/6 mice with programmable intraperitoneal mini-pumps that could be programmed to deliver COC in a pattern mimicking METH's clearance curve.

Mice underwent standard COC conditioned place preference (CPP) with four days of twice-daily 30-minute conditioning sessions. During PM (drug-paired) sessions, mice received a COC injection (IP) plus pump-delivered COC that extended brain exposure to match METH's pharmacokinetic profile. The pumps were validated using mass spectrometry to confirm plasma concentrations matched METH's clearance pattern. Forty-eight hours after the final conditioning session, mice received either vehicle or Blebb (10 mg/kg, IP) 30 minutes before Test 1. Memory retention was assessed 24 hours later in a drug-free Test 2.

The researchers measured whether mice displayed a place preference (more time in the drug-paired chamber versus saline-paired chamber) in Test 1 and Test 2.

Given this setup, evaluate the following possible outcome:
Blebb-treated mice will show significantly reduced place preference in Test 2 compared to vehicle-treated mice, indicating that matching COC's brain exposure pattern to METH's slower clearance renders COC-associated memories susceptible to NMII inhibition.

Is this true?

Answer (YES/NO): NO